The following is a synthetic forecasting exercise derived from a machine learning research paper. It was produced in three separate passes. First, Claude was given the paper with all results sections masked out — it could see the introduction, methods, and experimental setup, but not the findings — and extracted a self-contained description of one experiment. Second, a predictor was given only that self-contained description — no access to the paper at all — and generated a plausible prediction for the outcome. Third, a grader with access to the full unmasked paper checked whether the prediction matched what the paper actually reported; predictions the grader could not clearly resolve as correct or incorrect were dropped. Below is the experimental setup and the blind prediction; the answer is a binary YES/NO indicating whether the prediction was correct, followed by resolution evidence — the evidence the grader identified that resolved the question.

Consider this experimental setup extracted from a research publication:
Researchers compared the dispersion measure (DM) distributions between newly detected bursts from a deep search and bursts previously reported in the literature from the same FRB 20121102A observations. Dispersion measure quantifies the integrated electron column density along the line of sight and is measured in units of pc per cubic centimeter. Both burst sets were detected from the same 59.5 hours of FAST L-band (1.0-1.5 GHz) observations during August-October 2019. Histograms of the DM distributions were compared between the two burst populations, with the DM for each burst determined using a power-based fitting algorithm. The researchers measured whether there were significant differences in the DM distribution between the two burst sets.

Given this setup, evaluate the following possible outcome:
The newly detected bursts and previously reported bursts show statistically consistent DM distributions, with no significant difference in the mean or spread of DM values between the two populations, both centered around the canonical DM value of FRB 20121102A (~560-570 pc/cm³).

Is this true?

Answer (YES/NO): YES